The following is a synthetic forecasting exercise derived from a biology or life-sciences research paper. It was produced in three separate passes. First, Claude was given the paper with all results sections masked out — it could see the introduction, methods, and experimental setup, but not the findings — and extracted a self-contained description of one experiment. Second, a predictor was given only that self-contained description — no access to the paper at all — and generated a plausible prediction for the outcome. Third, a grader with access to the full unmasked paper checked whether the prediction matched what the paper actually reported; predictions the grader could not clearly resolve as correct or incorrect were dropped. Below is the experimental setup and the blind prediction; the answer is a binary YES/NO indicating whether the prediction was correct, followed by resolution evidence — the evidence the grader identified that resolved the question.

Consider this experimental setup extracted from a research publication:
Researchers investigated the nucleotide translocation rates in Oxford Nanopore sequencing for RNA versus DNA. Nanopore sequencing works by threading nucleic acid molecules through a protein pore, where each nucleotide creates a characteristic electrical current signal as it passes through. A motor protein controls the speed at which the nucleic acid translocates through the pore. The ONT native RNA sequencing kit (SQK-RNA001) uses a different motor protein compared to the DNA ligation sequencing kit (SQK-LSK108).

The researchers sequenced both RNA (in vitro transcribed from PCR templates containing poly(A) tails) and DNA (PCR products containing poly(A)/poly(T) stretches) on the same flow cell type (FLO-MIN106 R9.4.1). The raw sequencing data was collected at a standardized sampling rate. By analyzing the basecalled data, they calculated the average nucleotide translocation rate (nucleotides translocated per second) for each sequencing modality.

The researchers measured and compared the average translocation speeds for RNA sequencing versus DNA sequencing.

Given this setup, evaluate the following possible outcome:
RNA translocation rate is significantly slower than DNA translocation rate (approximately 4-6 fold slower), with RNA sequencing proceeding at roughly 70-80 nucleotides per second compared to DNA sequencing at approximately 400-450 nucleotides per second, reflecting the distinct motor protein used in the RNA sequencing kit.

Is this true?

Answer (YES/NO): YES